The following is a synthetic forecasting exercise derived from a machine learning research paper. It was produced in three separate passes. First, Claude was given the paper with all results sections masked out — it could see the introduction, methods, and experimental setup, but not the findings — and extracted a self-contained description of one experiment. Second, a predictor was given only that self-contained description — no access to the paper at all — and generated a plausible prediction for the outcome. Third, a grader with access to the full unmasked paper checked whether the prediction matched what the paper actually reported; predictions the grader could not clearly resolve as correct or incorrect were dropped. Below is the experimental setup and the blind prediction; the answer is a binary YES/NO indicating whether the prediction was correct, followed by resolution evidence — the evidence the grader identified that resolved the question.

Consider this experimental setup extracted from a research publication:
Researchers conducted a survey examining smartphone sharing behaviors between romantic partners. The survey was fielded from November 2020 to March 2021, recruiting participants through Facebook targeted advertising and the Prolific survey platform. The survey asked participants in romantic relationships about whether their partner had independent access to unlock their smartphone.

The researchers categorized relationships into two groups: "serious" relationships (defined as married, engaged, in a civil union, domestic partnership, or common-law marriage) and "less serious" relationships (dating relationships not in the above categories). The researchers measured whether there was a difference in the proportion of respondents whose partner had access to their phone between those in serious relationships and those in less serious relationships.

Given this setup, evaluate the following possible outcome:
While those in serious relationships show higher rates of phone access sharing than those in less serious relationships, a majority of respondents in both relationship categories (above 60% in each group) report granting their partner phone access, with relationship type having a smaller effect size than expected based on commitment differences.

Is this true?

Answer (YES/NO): NO